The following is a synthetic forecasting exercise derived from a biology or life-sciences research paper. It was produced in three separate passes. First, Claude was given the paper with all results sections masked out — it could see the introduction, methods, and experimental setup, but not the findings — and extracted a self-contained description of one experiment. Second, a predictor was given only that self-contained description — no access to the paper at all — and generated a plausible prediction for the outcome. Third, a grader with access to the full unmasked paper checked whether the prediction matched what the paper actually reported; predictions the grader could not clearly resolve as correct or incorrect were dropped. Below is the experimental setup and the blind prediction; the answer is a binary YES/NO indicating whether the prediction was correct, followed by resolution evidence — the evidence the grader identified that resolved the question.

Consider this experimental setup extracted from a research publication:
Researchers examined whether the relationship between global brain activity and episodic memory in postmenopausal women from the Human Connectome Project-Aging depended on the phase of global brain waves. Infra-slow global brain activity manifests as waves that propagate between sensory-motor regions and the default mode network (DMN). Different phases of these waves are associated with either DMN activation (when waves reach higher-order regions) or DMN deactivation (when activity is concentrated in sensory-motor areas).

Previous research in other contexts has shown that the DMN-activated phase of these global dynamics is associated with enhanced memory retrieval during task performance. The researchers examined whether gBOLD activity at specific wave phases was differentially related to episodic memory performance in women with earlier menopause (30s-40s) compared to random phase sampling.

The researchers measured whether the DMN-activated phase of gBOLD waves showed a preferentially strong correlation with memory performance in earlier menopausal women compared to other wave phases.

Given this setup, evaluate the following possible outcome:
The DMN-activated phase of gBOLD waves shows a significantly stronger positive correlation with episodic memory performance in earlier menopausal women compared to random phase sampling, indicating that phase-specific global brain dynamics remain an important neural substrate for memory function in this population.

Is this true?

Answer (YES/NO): YES